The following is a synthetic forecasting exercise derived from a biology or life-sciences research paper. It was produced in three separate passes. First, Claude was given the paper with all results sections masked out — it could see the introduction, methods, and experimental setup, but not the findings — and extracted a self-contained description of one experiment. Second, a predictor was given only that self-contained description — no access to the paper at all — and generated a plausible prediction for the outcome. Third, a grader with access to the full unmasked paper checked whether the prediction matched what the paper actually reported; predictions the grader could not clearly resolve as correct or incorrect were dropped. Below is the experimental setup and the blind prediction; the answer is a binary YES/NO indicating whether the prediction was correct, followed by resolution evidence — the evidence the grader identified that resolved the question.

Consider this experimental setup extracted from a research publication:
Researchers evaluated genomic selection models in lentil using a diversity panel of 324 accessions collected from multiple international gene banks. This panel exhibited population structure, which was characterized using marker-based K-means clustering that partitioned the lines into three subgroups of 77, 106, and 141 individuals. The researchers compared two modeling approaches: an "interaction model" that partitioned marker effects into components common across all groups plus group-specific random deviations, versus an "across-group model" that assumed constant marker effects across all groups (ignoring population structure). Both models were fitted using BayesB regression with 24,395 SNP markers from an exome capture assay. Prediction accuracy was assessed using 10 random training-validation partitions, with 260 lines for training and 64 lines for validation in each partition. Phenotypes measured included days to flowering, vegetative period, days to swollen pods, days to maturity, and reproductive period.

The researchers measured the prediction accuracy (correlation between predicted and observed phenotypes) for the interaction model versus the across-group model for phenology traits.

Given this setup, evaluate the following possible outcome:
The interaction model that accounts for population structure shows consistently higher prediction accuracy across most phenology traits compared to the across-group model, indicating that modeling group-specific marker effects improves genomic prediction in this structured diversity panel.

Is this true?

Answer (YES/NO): NO